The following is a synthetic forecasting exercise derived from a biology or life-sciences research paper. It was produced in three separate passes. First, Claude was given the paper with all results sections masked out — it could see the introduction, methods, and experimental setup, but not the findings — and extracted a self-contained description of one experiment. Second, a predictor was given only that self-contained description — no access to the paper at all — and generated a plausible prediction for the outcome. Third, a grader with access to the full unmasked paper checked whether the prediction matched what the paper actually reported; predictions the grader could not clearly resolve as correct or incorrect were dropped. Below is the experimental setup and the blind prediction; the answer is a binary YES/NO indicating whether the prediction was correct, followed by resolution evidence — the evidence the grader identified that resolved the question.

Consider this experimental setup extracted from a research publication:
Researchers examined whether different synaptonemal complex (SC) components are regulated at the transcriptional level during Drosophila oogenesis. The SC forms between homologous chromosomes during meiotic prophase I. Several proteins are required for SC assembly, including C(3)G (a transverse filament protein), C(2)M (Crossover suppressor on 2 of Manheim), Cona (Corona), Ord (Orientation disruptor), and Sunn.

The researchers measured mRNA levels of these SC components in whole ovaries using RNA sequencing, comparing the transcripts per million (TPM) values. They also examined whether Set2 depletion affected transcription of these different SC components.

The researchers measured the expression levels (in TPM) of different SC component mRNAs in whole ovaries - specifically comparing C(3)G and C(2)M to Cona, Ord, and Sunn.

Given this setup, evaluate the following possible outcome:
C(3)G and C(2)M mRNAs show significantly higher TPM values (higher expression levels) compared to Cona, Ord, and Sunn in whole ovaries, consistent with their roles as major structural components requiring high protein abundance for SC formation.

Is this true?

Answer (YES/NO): NO